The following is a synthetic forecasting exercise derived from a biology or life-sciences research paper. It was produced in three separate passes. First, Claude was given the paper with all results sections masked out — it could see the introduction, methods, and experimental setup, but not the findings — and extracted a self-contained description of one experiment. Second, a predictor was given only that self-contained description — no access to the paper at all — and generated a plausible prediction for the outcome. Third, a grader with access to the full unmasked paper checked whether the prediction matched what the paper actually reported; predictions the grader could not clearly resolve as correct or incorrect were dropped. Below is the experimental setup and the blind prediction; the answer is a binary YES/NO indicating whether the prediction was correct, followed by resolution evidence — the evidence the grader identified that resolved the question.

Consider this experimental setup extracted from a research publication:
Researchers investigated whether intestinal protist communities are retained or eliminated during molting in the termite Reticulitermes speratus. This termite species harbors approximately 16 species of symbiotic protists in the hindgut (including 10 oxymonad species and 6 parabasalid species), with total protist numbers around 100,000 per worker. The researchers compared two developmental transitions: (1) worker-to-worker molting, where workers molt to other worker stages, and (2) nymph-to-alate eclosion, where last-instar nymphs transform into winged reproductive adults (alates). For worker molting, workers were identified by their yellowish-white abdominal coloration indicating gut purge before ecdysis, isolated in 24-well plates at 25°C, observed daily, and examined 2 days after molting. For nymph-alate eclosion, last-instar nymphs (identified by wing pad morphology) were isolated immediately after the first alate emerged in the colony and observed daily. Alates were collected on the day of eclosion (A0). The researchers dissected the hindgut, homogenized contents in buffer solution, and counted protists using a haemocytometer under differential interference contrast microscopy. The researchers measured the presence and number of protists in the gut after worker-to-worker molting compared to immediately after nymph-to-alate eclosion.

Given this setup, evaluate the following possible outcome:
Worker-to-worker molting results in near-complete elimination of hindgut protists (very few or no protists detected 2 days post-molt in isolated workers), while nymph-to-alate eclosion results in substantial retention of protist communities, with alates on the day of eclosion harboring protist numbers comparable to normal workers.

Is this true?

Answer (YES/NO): NO